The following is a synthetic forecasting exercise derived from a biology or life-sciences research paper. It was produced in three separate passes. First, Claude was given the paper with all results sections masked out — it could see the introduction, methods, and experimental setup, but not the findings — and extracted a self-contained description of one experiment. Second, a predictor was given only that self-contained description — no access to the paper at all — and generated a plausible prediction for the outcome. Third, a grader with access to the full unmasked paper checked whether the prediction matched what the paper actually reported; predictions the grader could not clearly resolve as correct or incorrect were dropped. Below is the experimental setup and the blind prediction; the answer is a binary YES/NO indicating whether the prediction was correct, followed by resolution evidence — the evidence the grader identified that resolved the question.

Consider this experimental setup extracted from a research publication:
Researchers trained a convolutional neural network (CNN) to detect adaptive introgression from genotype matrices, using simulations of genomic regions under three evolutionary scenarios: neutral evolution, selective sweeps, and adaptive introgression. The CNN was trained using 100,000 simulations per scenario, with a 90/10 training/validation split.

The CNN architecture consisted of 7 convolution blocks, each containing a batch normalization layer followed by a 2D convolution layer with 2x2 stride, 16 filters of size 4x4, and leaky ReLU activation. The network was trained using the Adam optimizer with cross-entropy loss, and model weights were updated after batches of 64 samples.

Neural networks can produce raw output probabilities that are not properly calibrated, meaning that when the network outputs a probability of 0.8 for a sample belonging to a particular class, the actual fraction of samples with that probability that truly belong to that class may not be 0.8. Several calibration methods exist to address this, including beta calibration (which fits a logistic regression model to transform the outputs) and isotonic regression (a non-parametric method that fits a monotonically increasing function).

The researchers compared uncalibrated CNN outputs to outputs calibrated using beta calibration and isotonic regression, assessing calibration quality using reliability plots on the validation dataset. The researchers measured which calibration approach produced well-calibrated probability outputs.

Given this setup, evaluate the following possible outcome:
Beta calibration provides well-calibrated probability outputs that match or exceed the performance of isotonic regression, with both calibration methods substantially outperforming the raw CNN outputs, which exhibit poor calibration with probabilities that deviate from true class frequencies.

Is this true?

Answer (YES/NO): YES